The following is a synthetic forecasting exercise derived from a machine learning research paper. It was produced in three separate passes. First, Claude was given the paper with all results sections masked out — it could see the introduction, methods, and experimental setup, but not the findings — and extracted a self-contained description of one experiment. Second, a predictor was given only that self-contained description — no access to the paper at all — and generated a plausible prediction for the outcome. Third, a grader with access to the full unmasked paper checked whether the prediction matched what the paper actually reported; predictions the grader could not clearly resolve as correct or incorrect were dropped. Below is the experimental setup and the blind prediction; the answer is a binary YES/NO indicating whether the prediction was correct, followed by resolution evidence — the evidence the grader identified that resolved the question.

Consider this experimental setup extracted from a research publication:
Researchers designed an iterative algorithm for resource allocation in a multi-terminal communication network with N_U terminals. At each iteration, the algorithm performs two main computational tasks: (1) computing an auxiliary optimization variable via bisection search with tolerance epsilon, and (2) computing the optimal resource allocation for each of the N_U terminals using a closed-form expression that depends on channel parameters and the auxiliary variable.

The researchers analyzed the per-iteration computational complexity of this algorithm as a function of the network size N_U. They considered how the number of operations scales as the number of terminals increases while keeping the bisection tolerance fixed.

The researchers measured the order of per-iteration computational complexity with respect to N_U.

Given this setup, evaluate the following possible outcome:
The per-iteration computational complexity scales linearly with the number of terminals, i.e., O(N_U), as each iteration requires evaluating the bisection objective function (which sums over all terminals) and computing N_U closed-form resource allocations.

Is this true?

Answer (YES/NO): YES